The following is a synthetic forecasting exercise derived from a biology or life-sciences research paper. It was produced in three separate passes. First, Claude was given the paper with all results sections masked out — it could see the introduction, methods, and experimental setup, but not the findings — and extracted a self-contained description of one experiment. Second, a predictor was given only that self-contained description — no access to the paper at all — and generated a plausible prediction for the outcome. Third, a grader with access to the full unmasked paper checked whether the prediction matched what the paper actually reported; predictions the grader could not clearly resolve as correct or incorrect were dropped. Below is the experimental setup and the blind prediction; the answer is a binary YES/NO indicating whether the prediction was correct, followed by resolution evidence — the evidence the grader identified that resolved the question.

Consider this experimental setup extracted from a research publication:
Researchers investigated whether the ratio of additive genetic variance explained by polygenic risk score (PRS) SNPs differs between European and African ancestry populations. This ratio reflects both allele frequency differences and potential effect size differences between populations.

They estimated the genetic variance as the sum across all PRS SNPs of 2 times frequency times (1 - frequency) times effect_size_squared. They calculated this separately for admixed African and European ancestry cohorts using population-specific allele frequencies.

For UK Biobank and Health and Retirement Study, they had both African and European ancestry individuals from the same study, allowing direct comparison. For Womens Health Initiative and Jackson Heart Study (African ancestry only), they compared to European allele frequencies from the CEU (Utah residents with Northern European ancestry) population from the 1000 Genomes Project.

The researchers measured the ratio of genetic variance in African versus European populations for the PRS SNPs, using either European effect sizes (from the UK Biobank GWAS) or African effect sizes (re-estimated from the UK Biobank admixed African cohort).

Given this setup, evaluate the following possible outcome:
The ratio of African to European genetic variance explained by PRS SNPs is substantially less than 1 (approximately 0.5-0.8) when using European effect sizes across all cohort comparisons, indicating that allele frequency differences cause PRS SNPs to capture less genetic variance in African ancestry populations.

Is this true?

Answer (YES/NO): NO